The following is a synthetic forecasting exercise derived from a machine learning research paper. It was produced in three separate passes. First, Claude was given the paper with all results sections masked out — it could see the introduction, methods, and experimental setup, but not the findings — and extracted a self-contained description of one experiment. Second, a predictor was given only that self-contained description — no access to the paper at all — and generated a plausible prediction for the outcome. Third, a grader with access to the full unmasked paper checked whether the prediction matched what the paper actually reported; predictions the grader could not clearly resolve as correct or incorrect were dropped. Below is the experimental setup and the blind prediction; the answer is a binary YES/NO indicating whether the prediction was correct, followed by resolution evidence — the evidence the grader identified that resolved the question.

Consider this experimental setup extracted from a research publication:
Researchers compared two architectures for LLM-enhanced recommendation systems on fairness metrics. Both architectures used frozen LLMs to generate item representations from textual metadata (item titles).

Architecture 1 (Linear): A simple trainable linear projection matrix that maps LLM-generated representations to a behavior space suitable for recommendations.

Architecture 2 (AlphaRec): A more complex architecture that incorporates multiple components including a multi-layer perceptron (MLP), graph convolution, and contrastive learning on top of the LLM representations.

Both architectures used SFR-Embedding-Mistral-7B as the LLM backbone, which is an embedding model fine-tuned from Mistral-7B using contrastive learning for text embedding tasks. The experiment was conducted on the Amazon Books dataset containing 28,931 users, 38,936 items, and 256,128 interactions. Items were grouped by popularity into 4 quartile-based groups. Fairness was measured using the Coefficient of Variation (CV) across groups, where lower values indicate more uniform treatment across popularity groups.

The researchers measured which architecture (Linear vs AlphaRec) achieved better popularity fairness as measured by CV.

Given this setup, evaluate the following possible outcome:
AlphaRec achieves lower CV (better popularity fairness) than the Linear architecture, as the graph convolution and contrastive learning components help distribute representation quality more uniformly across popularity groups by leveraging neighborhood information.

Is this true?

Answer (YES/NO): NO